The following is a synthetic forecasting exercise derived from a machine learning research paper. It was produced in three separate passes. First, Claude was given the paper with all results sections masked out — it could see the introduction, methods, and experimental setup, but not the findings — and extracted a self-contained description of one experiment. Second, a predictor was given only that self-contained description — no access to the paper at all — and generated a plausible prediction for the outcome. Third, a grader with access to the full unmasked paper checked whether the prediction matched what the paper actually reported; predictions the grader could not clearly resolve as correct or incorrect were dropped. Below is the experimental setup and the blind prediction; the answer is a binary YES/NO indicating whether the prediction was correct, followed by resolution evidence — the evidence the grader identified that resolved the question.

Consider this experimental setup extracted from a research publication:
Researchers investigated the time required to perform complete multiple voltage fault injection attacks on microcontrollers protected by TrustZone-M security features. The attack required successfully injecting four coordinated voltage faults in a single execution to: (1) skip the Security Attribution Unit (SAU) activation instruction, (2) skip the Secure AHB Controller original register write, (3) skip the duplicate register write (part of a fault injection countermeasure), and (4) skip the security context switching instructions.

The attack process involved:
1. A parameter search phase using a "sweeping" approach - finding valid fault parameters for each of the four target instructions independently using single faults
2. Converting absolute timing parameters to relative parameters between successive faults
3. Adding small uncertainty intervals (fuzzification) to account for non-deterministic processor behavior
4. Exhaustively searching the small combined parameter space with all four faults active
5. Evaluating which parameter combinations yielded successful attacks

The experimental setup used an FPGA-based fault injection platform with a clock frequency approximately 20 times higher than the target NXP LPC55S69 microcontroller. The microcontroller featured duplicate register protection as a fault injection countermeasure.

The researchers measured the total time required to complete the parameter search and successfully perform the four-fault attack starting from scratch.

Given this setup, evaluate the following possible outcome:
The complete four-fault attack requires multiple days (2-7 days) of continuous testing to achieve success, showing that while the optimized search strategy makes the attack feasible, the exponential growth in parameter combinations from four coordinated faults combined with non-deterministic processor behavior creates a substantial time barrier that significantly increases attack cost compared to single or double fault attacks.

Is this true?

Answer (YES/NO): NO